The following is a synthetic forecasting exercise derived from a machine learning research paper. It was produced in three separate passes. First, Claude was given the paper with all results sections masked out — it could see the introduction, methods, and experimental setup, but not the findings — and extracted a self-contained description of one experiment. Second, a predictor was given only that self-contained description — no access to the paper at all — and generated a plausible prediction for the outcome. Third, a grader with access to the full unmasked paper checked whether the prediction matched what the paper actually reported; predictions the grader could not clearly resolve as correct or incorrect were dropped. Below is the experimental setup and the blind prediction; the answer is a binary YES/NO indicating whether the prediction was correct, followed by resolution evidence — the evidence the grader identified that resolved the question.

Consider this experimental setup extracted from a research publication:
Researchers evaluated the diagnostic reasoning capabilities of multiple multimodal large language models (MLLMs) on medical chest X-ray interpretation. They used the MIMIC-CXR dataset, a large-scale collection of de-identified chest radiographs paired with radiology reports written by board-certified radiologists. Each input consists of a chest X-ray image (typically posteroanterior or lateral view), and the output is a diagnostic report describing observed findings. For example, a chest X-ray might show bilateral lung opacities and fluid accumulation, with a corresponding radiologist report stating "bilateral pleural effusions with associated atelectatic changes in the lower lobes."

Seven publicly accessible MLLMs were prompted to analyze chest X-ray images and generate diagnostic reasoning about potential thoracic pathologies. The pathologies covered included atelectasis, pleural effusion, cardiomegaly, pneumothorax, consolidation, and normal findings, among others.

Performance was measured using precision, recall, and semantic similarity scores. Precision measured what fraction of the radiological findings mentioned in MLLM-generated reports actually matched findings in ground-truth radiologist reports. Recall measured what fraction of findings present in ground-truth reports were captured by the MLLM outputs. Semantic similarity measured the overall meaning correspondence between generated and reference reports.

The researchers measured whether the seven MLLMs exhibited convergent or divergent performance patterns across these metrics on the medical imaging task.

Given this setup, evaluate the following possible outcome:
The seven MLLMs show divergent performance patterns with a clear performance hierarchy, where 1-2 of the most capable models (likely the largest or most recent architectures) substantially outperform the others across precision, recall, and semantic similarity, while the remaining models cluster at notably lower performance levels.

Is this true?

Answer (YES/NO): NO